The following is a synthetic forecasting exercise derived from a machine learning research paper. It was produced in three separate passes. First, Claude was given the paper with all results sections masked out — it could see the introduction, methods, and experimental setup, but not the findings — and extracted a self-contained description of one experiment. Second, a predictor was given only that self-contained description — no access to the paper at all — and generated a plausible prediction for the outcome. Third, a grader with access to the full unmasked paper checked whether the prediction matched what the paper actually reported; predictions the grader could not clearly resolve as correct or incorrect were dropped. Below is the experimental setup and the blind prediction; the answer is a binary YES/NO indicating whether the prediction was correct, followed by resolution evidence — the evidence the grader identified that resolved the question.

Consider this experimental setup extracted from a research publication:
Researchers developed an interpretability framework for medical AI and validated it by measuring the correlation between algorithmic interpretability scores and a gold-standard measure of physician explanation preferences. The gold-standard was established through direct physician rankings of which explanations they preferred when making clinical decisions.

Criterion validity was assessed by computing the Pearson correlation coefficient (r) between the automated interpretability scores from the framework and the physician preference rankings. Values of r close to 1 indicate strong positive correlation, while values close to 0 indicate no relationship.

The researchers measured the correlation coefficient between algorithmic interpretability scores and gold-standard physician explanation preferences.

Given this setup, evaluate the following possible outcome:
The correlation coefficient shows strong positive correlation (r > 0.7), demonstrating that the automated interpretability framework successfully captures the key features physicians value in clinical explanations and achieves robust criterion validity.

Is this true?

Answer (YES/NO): YES